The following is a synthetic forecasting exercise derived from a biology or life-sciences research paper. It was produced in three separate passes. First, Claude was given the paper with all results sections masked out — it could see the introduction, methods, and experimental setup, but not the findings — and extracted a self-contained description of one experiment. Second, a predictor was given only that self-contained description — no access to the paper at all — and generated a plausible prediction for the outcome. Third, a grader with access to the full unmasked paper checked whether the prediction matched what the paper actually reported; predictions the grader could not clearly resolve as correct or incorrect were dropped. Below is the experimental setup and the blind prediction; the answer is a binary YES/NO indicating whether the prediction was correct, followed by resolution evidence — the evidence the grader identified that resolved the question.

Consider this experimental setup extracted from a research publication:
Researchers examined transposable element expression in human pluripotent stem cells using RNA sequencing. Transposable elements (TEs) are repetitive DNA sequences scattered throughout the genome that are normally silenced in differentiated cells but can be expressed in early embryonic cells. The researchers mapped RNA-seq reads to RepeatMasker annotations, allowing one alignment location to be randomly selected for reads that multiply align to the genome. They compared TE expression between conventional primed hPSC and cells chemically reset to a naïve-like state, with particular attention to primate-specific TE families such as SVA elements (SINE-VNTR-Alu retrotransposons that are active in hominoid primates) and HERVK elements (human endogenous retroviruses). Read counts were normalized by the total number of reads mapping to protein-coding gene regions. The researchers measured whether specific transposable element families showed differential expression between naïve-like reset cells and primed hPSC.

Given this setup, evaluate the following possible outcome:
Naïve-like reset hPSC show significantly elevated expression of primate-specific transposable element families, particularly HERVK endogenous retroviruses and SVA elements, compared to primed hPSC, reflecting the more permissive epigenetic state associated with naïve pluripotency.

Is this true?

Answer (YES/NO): YES